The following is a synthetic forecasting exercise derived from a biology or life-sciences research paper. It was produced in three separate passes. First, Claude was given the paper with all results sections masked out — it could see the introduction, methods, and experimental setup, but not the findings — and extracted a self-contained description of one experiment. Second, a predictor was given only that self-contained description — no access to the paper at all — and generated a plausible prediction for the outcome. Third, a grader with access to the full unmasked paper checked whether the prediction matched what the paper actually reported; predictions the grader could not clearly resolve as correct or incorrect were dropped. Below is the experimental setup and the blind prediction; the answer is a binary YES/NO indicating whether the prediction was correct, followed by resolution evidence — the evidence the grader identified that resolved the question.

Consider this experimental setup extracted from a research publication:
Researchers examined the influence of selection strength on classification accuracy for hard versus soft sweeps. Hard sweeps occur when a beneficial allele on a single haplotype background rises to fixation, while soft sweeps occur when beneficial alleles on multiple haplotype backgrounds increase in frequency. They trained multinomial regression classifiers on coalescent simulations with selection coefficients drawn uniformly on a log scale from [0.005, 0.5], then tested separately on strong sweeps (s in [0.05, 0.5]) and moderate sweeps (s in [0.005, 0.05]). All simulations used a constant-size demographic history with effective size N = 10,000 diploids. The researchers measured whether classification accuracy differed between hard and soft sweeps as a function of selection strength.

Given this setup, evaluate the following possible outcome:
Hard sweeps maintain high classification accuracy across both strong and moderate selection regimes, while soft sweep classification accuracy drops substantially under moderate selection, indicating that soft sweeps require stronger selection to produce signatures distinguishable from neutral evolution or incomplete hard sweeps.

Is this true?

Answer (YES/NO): NO